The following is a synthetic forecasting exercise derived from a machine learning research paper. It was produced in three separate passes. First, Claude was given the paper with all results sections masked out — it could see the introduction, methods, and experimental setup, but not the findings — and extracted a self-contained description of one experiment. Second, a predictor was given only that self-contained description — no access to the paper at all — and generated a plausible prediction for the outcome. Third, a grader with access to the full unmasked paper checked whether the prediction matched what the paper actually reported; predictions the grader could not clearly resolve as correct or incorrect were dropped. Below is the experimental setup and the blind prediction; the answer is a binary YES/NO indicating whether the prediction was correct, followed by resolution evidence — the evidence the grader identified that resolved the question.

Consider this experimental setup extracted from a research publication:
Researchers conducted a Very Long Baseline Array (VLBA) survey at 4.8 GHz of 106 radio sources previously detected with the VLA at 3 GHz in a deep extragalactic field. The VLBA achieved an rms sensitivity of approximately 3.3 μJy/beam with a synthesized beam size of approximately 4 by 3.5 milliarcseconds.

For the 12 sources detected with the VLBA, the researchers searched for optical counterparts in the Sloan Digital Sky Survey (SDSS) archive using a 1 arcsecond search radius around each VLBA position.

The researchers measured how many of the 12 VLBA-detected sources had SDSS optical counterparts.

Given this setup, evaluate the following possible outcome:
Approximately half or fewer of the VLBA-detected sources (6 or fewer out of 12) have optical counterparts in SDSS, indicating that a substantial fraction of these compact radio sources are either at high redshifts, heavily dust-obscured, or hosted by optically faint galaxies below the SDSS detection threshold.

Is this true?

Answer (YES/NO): YES